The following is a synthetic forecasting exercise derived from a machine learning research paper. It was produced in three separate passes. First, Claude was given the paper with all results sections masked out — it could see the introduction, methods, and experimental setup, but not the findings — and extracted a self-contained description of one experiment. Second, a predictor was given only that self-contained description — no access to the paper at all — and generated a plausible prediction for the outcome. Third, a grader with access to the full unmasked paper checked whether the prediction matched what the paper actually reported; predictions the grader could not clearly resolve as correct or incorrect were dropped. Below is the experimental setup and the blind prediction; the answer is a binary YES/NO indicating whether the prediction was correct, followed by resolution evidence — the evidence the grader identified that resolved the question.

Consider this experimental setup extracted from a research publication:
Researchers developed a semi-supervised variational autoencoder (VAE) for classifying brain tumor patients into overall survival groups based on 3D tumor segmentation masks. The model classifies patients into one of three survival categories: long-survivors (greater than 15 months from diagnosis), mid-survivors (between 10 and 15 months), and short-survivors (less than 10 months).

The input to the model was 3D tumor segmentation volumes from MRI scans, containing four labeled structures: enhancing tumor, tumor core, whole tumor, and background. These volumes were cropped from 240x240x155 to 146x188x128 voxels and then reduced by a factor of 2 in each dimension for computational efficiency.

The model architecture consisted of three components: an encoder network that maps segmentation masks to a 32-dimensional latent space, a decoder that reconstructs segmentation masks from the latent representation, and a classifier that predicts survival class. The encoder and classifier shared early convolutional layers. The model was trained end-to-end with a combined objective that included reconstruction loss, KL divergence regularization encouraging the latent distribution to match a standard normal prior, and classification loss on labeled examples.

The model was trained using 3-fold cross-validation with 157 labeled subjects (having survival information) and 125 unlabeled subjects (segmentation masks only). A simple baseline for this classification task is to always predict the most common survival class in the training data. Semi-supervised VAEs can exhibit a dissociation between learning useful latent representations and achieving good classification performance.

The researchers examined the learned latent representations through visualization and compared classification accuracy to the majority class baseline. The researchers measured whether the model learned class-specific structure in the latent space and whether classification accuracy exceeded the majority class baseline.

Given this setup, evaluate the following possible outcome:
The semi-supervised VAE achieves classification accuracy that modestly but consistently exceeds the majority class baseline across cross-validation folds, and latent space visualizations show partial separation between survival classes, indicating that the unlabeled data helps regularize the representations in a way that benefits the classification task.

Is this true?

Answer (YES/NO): NO